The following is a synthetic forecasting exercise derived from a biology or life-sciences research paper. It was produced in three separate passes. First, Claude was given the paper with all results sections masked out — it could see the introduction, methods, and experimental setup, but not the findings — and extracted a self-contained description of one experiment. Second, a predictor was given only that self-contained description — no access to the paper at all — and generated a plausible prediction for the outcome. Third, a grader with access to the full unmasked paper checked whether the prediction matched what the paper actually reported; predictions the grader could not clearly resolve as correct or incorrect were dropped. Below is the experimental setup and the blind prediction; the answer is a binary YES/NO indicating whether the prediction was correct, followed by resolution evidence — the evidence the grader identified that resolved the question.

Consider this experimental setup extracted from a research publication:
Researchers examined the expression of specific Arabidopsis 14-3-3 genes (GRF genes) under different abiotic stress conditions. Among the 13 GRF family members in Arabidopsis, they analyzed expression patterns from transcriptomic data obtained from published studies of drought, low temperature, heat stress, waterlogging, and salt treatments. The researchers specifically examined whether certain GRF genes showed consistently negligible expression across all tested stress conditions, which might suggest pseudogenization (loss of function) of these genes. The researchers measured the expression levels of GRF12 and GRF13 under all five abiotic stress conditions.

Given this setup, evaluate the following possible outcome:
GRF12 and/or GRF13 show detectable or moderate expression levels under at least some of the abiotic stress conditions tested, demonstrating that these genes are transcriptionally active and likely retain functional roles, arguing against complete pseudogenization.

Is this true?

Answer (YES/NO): NO